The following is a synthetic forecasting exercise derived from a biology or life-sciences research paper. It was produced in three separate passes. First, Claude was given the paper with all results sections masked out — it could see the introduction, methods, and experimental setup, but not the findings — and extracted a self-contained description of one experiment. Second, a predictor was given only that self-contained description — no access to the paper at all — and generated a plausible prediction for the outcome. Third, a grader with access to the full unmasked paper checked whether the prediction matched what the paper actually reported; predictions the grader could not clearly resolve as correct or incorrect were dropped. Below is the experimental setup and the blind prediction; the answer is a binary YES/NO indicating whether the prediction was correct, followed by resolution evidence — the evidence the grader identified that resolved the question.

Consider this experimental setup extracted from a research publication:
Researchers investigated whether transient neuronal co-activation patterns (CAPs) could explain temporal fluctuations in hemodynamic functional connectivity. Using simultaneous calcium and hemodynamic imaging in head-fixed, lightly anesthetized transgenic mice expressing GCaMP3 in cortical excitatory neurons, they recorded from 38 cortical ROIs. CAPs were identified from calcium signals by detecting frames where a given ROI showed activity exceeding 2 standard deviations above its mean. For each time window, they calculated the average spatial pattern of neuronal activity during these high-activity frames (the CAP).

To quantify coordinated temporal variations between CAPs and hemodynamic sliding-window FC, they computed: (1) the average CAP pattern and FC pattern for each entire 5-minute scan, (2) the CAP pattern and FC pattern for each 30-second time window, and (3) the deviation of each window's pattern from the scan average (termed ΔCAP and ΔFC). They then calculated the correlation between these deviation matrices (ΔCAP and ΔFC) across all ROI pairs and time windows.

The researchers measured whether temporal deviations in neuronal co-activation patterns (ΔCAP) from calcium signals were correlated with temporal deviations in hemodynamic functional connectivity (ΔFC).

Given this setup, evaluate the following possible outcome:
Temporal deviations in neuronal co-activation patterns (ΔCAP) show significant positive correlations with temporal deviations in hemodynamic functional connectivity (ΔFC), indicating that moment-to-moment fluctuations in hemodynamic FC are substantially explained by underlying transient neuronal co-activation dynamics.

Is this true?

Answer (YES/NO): NO